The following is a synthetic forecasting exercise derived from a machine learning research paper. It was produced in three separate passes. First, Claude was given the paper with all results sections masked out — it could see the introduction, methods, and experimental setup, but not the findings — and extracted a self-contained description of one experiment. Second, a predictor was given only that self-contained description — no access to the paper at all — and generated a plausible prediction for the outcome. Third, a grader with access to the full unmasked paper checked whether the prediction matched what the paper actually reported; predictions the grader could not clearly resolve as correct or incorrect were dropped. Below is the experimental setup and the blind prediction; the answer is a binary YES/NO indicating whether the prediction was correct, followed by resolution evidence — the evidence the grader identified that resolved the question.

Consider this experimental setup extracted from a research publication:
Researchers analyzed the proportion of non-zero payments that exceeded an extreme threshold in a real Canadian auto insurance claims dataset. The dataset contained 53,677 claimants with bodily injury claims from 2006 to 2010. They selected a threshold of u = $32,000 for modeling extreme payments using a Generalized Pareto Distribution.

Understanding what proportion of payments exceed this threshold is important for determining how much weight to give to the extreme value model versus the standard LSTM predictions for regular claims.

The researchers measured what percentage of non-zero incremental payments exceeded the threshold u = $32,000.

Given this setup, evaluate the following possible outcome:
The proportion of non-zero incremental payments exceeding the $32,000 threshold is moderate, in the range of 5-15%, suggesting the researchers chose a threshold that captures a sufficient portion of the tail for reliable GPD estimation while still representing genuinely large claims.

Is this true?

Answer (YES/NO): NO